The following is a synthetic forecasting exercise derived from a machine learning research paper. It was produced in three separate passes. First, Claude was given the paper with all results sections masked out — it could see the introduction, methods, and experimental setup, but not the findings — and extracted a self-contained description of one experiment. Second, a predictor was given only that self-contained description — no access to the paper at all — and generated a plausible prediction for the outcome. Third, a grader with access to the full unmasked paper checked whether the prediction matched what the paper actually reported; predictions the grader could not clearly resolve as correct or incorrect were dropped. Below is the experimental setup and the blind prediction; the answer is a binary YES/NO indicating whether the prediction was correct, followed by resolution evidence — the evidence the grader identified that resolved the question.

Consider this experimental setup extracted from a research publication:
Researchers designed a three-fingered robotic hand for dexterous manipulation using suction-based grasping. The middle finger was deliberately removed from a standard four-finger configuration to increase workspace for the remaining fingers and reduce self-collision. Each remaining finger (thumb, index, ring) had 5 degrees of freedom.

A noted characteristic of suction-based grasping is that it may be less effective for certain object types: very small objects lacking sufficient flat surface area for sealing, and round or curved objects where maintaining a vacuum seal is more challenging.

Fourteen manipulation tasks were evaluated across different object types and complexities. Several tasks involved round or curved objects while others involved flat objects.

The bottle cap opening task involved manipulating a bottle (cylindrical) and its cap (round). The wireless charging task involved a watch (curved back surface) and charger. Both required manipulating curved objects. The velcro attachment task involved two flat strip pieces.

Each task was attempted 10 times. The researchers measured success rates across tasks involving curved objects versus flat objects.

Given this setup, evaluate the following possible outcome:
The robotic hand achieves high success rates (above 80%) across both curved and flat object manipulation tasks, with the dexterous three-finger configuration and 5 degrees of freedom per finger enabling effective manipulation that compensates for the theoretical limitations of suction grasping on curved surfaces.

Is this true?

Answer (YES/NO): NO